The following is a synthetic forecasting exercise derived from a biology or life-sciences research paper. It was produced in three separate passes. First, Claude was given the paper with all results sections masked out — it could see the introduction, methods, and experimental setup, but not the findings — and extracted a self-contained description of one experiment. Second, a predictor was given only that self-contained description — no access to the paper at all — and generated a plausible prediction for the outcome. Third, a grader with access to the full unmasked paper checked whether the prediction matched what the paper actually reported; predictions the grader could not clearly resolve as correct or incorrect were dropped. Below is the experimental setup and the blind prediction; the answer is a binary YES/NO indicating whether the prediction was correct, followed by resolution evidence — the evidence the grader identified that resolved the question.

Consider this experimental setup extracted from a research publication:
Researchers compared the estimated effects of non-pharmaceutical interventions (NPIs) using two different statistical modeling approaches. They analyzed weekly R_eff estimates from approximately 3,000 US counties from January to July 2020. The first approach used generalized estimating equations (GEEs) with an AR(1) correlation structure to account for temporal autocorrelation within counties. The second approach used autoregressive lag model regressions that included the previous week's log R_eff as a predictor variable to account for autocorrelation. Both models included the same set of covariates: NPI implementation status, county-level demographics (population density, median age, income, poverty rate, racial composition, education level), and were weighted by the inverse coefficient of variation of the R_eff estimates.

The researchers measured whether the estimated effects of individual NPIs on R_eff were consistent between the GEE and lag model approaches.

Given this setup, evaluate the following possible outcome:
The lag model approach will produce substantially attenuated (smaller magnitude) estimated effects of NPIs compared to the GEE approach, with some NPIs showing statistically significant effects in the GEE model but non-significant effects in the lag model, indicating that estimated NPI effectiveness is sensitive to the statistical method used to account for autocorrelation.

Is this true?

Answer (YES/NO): NO